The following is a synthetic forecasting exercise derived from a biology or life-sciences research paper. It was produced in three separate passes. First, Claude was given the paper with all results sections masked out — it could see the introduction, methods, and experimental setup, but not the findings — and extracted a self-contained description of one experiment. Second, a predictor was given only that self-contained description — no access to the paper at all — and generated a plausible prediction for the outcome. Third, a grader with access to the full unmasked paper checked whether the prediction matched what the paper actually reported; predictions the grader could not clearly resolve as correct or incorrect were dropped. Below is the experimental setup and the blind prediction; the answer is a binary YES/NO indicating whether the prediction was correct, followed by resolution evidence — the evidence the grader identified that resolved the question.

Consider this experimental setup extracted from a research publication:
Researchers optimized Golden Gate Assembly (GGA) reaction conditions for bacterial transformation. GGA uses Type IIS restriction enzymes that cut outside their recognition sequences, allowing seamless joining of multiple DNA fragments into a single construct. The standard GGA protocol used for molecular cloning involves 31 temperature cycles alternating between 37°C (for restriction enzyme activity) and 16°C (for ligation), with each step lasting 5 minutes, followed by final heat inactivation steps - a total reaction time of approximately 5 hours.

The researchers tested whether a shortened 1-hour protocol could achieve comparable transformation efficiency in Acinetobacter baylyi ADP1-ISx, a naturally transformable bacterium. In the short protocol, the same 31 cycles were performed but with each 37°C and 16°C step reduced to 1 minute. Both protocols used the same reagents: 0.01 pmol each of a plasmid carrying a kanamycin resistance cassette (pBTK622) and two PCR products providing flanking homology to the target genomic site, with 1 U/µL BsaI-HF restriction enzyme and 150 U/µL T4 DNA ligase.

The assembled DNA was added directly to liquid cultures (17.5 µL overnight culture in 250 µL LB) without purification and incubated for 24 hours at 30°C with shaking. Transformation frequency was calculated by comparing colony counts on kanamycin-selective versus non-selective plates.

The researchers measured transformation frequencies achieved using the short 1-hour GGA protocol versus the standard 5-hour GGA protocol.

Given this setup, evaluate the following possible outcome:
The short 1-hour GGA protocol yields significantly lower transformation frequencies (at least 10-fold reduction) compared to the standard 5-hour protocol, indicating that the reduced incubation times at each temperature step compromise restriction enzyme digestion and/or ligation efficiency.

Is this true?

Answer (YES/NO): NO